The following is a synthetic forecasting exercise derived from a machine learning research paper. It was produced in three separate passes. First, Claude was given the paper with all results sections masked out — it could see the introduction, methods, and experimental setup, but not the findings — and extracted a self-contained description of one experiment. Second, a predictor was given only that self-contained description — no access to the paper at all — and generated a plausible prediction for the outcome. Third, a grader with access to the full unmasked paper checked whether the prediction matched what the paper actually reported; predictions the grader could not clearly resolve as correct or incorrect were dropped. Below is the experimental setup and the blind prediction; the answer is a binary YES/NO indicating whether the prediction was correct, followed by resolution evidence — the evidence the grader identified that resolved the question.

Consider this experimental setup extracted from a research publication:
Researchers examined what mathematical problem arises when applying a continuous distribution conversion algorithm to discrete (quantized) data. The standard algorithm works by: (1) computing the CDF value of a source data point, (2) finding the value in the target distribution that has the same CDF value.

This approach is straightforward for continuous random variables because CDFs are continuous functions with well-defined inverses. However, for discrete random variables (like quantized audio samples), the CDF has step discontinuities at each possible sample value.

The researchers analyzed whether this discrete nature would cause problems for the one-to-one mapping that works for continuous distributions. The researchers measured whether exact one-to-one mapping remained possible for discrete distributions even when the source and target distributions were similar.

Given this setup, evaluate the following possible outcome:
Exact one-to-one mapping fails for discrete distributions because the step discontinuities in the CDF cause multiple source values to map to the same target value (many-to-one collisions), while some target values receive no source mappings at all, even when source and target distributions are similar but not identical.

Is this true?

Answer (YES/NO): YES